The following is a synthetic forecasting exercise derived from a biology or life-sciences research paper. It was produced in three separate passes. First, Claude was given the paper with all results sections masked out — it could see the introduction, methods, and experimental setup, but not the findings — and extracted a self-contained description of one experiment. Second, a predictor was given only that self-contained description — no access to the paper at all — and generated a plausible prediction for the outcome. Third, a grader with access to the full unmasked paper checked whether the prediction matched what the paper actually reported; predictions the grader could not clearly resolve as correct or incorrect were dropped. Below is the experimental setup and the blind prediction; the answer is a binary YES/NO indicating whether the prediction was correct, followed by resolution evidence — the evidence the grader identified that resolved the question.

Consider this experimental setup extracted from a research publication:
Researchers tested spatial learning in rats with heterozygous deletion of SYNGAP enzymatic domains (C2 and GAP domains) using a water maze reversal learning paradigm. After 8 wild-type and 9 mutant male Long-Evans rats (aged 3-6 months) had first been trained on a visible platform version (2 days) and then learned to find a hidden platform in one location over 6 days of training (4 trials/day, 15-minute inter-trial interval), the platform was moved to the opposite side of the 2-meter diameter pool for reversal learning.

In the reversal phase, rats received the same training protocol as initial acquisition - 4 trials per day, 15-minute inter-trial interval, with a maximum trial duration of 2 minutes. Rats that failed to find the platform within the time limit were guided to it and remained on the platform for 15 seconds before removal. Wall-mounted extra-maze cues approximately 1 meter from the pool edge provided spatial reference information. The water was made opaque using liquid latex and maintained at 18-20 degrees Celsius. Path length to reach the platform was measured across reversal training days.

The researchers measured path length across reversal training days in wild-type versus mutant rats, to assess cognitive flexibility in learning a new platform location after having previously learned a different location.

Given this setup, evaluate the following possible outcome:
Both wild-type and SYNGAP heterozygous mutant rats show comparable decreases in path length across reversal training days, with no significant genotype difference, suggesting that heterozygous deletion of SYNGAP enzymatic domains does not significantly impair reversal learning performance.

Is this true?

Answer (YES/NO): YES